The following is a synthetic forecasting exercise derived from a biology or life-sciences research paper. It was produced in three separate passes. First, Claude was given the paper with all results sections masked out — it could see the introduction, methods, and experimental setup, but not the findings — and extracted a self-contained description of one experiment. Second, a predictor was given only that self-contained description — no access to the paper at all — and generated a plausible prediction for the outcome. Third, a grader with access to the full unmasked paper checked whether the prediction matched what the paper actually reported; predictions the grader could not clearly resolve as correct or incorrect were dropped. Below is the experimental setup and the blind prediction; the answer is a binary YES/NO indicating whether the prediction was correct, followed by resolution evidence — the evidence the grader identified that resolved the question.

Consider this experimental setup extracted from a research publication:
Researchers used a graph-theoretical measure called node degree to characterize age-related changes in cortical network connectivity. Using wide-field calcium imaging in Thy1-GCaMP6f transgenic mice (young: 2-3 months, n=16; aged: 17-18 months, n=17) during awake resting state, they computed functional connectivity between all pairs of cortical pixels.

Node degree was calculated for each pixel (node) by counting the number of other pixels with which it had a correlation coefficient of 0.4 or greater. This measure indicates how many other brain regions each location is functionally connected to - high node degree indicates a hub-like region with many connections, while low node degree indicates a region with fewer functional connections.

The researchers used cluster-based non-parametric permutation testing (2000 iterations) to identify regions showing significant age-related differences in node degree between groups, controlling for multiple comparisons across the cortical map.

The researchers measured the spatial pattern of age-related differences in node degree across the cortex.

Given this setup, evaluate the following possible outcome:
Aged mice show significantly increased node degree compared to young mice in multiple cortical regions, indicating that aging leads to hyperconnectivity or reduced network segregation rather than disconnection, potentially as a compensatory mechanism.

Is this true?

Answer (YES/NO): NO